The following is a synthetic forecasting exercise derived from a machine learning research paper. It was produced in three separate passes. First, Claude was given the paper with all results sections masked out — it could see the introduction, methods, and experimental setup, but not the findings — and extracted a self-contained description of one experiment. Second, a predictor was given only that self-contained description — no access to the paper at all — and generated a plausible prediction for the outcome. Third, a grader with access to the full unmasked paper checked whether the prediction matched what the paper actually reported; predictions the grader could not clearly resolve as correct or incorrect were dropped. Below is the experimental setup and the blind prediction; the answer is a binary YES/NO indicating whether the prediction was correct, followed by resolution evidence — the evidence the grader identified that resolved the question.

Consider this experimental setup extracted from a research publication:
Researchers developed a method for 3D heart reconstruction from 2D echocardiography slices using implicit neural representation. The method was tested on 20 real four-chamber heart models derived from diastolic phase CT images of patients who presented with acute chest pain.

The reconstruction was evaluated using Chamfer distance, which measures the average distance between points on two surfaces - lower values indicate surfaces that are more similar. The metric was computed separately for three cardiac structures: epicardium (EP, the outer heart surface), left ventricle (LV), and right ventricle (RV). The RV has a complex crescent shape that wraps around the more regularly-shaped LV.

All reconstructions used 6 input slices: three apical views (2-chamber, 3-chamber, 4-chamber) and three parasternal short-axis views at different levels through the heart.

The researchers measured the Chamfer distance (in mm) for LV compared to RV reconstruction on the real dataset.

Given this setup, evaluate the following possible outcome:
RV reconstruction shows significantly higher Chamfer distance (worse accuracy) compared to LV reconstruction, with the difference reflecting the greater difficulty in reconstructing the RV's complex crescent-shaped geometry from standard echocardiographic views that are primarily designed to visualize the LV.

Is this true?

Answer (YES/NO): YES